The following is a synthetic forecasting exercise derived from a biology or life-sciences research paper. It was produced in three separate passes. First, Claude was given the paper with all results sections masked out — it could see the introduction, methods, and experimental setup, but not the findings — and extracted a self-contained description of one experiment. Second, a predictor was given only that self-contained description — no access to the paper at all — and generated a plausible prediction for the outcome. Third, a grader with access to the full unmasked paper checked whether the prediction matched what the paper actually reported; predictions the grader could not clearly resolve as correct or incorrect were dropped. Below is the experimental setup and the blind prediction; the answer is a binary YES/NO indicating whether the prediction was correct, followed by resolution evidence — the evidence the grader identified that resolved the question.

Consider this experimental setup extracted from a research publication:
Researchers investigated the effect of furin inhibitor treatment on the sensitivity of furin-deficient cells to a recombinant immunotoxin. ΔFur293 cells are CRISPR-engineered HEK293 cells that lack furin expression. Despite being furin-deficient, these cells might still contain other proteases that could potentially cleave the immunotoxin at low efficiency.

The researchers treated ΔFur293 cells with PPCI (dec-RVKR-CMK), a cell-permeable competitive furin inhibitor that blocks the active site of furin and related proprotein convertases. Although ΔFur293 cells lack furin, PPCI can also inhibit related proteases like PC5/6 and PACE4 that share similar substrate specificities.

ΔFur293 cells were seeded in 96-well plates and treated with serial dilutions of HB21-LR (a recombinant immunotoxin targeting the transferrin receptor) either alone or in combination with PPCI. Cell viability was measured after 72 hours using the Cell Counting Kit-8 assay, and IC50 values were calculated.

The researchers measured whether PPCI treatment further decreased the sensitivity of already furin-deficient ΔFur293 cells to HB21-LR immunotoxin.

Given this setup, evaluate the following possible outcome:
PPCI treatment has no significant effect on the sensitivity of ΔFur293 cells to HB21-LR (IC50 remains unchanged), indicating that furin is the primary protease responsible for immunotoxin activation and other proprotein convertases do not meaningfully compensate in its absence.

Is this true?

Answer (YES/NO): YES